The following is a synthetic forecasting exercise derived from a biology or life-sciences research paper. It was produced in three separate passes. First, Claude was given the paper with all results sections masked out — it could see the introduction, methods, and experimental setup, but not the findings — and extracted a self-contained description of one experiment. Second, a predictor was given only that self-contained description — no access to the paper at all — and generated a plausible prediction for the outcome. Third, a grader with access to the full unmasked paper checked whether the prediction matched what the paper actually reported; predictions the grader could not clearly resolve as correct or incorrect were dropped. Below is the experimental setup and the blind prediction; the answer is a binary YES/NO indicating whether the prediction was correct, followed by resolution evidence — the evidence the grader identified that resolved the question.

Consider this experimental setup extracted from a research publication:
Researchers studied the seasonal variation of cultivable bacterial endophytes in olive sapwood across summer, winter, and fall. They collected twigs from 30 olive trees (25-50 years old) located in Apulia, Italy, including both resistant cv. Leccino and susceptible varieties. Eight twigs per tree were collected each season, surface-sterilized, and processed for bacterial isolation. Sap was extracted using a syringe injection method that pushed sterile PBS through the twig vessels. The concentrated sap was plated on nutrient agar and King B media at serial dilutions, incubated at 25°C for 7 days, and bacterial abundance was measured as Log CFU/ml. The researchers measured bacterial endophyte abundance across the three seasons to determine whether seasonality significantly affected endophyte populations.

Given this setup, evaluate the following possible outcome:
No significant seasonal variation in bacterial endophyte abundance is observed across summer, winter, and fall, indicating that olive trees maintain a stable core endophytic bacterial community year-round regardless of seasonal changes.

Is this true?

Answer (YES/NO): NO